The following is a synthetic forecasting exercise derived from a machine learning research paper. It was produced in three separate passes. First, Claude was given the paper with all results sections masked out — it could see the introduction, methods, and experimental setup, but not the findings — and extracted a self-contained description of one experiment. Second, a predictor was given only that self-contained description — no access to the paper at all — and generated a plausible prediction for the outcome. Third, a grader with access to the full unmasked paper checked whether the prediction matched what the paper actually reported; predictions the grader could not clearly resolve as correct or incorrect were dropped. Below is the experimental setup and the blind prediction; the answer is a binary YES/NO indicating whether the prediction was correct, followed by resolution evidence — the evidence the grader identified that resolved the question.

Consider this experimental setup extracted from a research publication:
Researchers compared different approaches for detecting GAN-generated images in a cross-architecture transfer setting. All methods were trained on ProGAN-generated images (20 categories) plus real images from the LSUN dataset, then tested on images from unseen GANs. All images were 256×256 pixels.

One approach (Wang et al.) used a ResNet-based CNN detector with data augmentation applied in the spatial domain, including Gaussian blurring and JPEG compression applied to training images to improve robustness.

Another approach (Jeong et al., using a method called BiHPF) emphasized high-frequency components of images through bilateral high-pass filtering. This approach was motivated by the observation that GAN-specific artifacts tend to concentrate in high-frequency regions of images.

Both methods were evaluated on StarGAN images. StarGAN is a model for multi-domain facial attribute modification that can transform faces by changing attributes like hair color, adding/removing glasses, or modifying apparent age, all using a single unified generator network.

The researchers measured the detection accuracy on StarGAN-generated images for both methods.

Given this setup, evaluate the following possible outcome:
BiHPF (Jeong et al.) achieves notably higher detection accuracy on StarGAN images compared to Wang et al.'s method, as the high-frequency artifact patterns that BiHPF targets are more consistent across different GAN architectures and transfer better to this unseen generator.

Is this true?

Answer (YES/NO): YES